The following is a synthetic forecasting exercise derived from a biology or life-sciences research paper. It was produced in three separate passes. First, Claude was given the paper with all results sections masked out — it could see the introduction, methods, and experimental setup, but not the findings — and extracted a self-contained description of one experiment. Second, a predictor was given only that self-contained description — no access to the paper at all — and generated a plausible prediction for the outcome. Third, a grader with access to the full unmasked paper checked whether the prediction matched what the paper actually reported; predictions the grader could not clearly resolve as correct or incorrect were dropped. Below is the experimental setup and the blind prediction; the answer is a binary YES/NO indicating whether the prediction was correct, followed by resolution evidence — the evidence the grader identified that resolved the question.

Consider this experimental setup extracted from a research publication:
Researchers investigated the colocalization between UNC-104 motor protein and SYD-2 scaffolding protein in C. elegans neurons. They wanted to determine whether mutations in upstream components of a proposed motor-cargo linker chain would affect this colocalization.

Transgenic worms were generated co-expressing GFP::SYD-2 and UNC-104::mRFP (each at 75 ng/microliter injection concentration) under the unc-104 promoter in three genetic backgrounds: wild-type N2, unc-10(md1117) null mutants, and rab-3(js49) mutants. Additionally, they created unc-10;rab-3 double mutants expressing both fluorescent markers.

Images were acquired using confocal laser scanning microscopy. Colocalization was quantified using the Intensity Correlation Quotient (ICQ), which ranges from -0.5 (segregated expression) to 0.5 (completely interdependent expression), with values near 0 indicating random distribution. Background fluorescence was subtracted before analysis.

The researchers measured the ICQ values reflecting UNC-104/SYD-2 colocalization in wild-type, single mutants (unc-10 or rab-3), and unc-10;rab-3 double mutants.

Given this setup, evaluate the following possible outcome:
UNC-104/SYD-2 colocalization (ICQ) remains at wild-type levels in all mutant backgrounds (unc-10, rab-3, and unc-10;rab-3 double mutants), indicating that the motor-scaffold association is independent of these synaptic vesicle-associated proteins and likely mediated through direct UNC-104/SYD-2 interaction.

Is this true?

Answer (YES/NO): NO